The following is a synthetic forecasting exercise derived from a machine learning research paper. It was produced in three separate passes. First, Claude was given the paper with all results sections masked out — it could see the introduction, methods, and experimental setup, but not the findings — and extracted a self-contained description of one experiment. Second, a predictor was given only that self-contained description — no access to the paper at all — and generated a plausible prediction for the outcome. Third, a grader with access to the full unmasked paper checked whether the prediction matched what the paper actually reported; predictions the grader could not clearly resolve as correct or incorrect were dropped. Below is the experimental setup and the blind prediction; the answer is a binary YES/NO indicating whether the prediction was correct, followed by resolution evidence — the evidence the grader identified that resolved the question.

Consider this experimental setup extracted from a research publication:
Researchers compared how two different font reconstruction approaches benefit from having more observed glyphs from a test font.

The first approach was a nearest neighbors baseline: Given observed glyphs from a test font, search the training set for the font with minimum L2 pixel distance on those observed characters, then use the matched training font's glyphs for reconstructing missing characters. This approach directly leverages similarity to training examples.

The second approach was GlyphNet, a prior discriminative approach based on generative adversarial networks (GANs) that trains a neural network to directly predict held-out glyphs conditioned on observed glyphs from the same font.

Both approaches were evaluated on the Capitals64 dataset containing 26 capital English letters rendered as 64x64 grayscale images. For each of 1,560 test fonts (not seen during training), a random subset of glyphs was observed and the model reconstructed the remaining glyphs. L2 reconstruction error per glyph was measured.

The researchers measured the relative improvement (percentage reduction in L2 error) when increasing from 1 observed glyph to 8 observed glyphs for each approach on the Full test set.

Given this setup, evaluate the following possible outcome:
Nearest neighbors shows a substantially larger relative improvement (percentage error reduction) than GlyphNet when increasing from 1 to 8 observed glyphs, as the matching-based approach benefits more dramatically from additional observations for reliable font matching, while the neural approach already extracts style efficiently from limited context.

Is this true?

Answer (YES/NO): NO